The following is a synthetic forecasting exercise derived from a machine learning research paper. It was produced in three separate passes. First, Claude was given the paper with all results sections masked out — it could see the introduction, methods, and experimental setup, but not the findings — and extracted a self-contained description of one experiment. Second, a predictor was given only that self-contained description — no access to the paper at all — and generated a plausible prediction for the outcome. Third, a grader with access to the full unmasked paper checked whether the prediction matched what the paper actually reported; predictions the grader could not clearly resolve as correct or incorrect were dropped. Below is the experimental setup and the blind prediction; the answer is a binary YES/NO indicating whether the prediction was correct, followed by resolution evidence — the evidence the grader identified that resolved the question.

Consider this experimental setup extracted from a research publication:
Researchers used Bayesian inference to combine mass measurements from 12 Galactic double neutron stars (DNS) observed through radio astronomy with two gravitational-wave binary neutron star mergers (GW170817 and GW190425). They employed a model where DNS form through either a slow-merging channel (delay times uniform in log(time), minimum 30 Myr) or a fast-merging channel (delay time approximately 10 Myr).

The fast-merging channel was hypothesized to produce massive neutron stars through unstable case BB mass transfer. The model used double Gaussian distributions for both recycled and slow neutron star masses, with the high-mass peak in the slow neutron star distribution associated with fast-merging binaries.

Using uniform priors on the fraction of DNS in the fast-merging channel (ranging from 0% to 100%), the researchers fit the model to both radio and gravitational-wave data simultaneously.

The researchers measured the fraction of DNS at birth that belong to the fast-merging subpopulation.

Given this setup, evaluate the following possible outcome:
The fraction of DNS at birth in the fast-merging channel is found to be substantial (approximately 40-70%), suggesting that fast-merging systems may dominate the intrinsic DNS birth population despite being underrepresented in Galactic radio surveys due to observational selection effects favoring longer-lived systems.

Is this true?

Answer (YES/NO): NO